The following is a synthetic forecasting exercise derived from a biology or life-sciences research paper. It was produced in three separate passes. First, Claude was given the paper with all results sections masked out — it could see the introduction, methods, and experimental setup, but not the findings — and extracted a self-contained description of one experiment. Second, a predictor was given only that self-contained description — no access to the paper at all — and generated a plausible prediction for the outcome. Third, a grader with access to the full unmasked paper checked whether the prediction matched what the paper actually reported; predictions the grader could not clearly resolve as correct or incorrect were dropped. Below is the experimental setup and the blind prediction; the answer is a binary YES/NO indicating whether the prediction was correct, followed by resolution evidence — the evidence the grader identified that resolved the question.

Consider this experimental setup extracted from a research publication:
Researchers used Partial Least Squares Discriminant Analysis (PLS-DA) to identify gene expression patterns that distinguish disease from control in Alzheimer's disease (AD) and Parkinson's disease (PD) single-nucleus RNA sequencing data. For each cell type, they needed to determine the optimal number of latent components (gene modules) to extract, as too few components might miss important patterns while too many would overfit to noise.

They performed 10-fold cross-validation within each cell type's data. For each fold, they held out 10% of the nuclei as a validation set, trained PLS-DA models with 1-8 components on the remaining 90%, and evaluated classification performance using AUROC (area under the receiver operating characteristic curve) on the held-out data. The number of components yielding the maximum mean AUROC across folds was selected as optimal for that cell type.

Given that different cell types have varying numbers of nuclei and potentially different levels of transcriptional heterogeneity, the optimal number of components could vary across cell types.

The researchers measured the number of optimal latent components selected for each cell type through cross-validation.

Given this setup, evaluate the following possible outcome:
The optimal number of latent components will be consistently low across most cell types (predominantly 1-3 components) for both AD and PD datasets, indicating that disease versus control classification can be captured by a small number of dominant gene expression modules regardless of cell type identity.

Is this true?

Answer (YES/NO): YES